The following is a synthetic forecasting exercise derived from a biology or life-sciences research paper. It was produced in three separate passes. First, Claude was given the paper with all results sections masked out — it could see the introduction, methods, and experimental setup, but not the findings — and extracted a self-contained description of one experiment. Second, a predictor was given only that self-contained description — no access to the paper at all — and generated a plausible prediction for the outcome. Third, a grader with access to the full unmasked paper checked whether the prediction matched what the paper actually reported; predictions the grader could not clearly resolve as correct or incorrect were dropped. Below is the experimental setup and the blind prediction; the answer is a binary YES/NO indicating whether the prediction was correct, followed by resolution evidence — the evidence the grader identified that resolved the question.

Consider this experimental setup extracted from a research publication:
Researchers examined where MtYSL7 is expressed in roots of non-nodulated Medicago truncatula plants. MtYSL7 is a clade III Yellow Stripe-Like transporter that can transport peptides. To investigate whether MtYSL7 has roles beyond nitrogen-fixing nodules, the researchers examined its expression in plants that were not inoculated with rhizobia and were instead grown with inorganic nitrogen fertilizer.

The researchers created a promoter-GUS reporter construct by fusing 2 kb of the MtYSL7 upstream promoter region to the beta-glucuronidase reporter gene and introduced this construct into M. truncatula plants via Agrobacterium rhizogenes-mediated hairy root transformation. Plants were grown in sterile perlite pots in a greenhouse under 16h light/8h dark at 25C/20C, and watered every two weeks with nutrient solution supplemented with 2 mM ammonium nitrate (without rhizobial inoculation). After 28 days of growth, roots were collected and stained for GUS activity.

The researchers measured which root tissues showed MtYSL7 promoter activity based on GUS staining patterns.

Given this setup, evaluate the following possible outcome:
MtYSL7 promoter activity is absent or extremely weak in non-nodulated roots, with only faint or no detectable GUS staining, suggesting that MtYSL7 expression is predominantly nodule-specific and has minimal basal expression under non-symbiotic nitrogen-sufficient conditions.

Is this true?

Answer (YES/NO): NO